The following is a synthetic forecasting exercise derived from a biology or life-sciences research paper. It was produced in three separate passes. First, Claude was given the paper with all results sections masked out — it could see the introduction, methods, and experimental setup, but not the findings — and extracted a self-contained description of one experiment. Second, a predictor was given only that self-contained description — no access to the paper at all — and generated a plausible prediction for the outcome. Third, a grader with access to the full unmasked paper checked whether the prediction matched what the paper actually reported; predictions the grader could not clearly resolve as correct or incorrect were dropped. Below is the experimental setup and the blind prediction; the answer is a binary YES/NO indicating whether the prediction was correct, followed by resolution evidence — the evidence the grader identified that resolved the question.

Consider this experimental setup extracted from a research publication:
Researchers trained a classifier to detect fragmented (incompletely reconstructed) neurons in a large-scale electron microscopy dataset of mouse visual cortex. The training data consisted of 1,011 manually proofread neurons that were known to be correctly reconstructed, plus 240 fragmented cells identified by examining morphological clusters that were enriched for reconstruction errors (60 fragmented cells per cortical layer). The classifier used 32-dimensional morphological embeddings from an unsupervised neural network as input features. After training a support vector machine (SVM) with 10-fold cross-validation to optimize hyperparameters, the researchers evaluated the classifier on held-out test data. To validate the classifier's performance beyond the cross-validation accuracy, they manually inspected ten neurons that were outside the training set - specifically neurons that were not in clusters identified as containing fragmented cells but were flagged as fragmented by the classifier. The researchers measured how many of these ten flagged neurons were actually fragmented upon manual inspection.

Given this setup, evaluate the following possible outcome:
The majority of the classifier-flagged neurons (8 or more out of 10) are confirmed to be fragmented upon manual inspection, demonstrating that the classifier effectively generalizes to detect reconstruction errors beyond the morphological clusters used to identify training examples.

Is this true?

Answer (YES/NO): YES